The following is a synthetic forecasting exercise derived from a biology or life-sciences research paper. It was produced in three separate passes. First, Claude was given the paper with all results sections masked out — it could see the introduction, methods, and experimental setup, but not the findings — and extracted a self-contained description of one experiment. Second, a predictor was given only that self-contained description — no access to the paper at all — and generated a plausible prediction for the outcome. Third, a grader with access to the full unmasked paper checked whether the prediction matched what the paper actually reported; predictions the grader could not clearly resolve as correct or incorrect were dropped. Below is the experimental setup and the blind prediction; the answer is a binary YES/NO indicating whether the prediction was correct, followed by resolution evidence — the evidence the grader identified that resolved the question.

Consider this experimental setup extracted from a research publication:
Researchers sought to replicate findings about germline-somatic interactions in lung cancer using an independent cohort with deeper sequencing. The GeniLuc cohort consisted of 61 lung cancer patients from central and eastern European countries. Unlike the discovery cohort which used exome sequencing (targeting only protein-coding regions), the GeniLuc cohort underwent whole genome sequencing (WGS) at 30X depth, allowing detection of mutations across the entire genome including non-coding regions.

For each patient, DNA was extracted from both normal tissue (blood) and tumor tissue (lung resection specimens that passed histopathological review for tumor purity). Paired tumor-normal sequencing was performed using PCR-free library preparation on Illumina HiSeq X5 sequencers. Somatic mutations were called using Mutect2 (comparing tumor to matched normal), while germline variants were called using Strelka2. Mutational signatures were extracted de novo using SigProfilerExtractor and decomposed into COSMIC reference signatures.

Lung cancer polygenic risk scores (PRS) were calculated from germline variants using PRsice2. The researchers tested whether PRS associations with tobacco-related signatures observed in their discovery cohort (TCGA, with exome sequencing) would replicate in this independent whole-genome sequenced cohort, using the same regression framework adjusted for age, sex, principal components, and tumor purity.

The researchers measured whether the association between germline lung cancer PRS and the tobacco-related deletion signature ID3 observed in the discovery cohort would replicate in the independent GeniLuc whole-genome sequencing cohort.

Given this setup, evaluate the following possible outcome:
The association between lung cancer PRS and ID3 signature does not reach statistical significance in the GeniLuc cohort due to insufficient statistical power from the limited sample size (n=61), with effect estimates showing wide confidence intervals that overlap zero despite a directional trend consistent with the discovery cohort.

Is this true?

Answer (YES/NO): YES